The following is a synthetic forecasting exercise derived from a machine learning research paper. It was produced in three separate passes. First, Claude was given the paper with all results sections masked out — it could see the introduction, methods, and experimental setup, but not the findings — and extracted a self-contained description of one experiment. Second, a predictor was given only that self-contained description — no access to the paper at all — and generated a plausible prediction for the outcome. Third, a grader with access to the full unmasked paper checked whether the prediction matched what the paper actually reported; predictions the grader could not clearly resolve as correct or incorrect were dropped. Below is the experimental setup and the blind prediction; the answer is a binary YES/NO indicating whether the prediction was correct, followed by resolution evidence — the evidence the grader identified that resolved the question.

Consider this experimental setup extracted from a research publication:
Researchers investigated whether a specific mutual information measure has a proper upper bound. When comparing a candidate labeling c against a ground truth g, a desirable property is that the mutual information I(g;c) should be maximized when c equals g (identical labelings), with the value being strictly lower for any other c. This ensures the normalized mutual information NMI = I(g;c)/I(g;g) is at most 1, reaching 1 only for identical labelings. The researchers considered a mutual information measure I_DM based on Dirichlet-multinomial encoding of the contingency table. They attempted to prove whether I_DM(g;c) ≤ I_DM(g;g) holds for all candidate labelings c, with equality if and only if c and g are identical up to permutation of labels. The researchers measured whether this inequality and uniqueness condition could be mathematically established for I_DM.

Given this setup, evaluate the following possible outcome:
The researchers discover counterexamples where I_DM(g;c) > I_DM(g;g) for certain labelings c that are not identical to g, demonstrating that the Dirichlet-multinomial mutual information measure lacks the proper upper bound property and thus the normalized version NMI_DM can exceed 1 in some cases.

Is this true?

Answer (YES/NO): NO